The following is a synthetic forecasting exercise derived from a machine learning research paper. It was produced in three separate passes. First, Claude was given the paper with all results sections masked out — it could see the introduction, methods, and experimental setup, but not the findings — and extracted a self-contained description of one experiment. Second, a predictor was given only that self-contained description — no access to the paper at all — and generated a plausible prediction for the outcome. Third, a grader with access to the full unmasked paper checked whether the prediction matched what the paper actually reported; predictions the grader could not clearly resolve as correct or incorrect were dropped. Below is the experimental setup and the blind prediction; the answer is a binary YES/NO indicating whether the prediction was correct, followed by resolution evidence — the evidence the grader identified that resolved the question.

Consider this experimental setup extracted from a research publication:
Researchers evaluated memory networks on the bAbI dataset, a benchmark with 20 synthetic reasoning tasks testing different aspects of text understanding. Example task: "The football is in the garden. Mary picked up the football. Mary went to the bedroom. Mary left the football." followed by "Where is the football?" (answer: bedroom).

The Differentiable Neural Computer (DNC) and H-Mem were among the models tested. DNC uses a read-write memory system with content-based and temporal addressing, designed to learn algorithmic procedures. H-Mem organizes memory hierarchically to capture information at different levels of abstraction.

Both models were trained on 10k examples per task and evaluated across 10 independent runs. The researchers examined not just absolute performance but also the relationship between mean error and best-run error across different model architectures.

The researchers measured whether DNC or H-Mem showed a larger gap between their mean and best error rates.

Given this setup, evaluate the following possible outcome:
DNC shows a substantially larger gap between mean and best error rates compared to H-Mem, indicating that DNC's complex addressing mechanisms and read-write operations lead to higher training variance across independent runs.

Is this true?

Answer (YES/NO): YES